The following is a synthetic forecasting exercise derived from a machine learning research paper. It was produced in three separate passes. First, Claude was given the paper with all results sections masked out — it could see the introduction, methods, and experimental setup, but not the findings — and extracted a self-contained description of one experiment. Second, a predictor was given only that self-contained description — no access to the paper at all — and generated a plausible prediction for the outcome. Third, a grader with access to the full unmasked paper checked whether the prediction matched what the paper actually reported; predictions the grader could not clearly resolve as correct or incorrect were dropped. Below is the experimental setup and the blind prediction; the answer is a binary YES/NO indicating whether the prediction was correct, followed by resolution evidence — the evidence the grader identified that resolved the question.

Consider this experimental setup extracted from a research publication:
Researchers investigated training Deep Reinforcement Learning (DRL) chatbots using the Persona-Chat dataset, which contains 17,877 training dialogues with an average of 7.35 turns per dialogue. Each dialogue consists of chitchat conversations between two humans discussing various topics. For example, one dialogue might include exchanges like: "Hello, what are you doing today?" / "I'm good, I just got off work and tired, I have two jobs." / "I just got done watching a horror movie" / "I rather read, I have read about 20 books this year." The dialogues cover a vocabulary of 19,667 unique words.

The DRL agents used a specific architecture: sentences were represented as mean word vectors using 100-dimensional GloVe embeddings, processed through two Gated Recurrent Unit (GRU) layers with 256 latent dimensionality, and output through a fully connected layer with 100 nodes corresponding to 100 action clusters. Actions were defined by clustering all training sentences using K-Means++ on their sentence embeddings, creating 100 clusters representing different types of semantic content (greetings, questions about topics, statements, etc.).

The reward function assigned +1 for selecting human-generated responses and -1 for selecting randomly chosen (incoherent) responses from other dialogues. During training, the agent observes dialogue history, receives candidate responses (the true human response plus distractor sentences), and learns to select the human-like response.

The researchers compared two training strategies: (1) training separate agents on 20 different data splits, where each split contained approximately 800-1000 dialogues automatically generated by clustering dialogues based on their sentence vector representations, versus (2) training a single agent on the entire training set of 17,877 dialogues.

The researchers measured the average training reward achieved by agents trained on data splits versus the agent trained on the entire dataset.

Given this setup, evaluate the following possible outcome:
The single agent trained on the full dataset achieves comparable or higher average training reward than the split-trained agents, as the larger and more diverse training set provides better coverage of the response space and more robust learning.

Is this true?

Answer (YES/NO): NO